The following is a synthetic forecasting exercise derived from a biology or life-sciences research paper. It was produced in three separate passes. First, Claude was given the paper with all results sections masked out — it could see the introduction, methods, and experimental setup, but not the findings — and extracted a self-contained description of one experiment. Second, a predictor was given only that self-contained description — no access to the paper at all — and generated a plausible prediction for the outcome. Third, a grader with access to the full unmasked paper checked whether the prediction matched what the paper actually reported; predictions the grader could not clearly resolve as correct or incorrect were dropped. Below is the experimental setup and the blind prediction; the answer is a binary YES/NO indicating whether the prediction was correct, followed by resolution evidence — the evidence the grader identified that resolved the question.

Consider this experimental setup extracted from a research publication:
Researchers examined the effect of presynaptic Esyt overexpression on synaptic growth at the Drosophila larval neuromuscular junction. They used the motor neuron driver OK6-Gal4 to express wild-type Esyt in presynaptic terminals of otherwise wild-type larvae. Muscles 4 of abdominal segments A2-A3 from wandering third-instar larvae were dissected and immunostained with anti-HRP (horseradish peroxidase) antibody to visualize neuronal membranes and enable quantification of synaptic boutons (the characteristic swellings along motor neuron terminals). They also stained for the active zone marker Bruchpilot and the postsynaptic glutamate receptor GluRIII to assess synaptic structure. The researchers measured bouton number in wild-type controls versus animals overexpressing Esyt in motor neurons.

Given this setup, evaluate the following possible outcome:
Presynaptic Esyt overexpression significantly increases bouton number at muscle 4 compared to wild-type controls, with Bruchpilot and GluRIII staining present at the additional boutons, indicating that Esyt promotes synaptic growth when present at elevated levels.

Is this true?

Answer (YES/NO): YES